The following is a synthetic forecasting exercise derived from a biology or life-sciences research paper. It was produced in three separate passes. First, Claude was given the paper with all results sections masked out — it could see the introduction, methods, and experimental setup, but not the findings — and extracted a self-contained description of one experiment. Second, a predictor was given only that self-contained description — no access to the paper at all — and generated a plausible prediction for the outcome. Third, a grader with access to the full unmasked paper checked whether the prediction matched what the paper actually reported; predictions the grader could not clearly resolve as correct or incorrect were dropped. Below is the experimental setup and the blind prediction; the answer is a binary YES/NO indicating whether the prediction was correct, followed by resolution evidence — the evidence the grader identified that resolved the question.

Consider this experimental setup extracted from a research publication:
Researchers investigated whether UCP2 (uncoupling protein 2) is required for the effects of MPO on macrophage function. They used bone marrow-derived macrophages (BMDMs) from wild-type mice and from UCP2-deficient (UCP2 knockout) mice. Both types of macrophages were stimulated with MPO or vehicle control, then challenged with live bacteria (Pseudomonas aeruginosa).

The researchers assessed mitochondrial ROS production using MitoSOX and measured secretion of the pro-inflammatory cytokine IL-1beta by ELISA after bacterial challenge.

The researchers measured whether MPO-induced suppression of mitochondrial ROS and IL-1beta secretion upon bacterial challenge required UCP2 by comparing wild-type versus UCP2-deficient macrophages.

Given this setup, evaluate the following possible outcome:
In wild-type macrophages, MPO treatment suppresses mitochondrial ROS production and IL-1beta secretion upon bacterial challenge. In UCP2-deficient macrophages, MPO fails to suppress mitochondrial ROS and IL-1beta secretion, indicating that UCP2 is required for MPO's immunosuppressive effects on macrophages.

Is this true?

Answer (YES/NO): YES